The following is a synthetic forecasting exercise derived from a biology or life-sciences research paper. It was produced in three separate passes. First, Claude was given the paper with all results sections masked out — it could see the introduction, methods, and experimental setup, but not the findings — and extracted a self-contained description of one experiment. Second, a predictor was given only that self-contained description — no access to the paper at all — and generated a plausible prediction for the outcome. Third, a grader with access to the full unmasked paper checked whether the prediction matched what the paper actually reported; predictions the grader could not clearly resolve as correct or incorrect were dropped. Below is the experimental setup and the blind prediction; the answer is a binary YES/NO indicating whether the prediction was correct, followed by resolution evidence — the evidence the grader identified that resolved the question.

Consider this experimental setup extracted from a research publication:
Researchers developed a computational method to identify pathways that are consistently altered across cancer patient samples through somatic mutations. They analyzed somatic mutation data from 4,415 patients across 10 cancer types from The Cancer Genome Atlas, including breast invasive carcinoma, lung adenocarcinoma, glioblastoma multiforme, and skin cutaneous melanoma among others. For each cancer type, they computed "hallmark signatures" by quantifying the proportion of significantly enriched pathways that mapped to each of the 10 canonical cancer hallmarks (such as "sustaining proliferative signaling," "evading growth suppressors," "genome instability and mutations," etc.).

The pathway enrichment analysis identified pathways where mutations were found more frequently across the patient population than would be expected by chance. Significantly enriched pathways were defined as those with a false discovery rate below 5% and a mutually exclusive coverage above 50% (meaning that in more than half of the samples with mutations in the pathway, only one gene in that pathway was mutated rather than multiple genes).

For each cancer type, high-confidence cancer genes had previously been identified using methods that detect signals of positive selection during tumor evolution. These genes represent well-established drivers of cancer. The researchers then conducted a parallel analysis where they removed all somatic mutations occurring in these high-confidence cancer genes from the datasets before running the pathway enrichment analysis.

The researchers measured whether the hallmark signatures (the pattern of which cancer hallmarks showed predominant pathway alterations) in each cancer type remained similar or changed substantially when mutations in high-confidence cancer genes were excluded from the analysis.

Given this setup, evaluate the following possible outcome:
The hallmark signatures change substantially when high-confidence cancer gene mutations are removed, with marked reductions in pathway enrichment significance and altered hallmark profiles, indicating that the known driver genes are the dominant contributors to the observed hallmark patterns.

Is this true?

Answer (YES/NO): NO